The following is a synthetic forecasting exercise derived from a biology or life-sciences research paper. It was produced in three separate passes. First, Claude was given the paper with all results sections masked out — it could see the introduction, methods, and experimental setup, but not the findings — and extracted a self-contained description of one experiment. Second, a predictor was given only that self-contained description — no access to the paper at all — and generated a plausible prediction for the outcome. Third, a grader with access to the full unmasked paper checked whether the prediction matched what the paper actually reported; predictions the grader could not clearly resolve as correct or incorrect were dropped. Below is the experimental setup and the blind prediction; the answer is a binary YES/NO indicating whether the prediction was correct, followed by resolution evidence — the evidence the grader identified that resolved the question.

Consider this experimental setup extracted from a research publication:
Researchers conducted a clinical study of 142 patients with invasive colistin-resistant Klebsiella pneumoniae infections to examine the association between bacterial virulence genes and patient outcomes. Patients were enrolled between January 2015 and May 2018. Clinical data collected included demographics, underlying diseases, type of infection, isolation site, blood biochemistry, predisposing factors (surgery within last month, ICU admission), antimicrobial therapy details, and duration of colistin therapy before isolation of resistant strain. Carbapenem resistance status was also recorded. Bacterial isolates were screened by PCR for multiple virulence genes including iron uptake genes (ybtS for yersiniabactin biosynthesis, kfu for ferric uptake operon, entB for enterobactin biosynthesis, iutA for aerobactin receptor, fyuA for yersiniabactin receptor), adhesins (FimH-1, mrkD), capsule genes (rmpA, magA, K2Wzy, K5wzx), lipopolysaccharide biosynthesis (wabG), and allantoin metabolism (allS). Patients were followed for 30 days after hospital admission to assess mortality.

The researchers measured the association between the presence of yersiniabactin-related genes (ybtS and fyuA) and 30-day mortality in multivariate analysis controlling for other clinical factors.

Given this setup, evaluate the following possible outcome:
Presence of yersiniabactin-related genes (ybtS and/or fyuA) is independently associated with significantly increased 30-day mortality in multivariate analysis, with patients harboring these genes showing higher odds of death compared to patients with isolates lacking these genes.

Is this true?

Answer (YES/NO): NO